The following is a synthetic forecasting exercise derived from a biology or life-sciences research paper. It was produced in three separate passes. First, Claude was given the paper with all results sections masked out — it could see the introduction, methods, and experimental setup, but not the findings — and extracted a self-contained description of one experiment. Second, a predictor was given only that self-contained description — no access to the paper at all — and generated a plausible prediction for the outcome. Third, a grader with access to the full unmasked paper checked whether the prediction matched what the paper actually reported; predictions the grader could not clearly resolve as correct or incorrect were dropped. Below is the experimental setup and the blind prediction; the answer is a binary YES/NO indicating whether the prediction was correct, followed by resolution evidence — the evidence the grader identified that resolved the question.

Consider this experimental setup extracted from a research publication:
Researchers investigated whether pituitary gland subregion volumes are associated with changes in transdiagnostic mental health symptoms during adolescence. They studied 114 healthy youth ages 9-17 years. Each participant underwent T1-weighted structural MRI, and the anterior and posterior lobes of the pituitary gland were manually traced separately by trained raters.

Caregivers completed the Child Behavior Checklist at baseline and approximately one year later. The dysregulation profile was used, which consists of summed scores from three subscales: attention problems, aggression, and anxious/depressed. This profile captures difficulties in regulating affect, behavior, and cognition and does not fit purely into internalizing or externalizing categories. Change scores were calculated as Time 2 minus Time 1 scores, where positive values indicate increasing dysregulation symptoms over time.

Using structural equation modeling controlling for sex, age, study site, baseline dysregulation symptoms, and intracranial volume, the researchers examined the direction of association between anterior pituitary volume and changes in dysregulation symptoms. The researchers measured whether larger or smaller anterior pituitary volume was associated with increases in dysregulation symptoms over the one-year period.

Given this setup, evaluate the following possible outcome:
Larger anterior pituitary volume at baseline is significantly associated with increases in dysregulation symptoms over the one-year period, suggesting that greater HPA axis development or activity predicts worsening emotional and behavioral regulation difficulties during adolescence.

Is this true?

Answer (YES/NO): YES